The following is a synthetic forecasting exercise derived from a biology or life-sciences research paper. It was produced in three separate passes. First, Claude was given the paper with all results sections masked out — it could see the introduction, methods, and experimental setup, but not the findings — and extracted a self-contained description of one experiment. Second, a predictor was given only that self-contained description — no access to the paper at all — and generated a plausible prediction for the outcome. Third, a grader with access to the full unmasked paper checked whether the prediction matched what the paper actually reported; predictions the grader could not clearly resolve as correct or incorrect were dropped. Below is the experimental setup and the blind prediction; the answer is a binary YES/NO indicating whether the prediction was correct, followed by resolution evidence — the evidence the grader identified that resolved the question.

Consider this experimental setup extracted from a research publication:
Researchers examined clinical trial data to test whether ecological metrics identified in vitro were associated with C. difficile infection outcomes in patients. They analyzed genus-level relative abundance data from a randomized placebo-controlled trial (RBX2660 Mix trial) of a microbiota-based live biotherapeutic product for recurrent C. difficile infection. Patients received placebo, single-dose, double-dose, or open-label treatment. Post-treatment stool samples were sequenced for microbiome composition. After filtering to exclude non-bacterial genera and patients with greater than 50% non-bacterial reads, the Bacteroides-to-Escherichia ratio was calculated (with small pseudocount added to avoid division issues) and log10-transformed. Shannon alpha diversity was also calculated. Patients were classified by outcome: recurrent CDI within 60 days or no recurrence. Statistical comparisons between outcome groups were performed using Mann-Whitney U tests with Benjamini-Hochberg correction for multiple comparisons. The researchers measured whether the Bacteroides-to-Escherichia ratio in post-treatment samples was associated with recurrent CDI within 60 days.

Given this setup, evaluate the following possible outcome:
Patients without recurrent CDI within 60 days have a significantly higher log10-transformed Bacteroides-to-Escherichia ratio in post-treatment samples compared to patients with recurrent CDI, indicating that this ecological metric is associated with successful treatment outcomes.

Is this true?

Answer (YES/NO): YES